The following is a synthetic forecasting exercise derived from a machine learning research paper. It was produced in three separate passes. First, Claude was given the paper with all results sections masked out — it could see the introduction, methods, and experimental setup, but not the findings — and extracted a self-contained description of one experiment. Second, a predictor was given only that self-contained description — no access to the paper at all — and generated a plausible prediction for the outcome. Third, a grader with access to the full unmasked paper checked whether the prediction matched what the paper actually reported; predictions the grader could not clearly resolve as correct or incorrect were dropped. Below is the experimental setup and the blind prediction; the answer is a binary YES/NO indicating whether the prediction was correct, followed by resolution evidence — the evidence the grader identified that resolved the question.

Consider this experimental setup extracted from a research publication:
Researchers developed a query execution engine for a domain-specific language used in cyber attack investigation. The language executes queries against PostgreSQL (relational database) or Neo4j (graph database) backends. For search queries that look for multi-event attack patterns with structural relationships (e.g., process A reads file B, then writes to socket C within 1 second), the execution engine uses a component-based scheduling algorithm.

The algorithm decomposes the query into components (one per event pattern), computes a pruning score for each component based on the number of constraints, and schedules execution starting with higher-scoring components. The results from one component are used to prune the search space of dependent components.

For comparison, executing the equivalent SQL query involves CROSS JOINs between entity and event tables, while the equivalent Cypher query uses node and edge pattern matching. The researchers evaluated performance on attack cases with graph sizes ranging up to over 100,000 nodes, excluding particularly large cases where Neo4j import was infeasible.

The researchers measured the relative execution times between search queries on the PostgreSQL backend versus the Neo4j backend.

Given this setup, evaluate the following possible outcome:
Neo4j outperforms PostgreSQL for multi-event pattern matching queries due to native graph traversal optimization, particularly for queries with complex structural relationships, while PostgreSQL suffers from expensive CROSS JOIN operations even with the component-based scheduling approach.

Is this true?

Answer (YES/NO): NO